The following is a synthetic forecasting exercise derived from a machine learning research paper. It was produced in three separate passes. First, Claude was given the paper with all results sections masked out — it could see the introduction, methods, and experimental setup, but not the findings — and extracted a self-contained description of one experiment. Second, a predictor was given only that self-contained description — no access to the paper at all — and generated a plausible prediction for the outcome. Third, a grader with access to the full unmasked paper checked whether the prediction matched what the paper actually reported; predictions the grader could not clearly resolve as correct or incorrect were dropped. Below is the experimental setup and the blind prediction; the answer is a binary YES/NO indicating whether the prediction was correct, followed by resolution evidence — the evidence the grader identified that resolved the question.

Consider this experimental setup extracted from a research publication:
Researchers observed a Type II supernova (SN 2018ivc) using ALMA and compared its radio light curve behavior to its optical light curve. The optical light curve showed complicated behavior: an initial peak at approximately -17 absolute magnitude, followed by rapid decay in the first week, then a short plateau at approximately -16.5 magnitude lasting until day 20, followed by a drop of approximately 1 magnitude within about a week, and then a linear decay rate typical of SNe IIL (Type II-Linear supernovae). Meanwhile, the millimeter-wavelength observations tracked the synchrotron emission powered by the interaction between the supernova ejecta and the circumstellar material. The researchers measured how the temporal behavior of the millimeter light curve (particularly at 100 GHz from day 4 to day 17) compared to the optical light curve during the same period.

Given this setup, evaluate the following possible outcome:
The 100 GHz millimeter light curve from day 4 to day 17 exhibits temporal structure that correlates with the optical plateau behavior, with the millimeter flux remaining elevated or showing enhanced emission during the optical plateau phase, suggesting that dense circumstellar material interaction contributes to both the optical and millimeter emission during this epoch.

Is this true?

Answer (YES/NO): YES